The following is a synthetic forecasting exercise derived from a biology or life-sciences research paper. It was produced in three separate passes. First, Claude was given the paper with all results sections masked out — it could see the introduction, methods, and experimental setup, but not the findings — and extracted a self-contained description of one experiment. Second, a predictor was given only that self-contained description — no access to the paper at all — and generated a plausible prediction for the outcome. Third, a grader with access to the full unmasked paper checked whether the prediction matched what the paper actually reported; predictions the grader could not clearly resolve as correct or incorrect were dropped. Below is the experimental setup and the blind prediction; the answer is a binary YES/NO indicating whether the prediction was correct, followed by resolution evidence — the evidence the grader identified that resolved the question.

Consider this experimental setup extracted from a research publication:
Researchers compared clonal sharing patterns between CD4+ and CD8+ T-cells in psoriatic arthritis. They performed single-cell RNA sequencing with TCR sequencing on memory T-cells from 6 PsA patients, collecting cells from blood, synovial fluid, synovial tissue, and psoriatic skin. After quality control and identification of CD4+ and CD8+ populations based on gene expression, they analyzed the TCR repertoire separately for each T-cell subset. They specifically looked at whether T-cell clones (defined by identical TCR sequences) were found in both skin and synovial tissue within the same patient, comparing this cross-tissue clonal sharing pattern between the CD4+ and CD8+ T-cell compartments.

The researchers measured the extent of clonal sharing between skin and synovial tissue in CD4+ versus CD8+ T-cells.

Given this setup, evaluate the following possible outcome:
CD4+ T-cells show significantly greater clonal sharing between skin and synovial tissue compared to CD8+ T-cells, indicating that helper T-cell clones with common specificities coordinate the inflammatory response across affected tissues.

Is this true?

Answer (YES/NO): NO